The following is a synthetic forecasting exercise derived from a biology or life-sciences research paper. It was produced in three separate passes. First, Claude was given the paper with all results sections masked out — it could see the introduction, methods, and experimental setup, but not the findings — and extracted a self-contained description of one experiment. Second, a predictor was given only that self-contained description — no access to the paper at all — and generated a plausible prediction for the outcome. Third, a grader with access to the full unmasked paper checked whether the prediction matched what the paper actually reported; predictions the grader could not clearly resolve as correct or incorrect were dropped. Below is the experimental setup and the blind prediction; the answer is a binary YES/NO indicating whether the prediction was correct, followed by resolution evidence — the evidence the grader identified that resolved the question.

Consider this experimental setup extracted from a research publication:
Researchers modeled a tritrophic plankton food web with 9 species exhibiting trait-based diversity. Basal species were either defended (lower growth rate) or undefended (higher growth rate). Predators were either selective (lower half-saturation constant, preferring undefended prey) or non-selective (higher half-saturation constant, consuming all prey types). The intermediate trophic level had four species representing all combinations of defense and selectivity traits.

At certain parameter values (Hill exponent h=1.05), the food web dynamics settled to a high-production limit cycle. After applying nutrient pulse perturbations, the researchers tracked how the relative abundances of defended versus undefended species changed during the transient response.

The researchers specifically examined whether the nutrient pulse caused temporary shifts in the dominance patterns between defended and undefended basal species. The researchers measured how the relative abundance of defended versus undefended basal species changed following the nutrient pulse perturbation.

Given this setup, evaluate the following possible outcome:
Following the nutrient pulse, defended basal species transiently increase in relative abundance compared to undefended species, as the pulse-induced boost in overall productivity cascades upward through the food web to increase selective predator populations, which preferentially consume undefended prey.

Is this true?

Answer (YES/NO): YES